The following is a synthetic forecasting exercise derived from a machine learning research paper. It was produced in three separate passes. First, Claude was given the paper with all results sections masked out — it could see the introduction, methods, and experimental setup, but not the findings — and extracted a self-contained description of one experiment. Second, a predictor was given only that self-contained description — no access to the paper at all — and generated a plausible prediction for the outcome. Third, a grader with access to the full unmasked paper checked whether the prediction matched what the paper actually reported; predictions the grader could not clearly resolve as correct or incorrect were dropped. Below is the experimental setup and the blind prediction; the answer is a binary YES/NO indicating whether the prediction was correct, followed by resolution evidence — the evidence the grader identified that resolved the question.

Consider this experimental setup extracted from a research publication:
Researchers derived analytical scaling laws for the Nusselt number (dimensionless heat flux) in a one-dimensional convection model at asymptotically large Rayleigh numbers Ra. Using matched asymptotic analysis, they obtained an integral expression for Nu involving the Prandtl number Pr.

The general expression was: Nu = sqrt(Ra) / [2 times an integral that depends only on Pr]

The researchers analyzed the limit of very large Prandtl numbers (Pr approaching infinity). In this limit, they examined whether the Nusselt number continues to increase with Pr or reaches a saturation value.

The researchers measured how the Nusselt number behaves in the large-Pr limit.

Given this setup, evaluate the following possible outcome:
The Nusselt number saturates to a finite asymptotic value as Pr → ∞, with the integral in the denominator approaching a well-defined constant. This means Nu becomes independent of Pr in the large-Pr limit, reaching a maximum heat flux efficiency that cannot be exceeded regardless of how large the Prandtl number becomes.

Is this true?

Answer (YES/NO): YES